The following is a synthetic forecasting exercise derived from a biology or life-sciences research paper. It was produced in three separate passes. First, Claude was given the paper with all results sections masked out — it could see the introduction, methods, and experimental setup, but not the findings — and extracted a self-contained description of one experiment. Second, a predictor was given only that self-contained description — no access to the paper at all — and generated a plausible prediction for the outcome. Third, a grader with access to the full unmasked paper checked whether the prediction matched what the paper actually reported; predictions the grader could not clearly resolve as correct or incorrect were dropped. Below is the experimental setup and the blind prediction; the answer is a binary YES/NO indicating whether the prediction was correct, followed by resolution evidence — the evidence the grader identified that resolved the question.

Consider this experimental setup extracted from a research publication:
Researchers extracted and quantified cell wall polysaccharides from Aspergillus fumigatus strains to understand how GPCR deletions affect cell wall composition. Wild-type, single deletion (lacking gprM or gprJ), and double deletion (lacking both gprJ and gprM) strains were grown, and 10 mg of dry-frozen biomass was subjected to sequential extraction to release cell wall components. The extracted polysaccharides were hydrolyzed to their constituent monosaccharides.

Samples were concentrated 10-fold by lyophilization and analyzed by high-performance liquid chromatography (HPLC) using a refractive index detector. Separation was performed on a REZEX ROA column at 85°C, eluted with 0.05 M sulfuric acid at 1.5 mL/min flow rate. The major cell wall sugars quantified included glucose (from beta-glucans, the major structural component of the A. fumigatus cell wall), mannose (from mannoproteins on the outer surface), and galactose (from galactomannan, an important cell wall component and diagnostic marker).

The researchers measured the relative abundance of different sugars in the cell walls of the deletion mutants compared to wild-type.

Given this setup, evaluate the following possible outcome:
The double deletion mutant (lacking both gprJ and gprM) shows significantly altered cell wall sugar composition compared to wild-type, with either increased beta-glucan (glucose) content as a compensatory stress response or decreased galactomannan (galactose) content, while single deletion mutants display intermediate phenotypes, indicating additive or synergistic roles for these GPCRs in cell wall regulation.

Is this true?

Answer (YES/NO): NO